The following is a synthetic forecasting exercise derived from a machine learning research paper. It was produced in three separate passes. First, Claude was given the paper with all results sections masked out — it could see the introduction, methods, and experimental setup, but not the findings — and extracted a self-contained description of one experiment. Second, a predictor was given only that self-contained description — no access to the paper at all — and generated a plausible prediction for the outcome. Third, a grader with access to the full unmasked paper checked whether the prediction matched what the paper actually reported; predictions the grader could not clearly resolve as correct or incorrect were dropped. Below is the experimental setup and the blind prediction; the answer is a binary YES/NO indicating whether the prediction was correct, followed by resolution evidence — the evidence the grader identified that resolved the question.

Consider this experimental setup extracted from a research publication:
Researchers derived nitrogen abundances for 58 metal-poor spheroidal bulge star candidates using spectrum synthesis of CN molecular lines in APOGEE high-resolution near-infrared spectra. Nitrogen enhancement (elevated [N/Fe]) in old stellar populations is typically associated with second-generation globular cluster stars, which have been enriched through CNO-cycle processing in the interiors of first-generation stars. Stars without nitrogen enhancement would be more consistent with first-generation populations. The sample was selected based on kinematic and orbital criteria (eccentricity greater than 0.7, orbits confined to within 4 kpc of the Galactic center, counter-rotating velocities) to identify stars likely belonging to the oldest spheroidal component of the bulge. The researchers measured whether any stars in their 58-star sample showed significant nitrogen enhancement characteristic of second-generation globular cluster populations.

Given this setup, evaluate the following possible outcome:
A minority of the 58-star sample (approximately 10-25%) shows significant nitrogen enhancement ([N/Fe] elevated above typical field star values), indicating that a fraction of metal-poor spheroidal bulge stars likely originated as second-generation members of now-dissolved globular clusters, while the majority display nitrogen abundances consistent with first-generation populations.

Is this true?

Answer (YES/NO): NO